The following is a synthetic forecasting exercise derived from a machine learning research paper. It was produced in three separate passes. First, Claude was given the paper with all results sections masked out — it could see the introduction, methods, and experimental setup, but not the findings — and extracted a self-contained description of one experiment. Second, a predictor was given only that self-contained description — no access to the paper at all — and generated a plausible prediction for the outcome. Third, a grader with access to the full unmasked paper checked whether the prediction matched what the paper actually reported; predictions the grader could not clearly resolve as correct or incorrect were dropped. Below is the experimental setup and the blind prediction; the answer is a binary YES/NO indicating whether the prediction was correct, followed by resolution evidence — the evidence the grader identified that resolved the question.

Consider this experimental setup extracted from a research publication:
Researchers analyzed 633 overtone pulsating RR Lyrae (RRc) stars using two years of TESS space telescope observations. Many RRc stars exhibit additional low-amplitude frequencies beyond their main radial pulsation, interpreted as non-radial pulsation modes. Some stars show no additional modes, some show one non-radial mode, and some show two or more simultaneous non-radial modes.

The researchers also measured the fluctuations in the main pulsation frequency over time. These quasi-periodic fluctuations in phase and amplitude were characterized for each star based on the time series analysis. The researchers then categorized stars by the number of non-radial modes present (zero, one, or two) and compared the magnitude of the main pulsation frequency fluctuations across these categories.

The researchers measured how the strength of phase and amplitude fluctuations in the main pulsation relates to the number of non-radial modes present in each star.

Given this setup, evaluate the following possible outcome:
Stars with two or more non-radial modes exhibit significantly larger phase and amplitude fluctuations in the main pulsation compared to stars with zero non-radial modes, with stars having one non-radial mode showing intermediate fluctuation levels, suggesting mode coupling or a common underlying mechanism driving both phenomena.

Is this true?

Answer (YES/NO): YES